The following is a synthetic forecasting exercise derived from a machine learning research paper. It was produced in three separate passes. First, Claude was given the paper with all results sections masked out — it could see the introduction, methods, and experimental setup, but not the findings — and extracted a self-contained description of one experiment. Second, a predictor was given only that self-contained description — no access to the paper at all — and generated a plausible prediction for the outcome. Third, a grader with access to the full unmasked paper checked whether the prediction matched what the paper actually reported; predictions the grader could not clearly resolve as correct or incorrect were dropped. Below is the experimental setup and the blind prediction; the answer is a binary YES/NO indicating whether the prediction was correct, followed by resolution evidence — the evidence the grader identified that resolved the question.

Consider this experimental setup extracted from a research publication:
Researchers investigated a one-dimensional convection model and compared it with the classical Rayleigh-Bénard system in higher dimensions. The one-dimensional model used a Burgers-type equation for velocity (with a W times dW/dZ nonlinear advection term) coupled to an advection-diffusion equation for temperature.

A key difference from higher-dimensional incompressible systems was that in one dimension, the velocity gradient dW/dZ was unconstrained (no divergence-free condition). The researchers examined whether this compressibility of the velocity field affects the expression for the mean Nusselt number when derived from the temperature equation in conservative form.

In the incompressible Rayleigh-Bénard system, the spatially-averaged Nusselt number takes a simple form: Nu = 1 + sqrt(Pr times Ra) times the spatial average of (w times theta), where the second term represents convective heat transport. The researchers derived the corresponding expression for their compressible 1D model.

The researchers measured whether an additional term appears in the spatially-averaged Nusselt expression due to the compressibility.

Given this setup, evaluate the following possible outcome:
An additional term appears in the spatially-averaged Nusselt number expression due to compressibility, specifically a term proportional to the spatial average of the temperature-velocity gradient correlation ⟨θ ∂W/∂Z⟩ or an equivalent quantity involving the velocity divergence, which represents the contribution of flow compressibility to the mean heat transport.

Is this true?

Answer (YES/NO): YES